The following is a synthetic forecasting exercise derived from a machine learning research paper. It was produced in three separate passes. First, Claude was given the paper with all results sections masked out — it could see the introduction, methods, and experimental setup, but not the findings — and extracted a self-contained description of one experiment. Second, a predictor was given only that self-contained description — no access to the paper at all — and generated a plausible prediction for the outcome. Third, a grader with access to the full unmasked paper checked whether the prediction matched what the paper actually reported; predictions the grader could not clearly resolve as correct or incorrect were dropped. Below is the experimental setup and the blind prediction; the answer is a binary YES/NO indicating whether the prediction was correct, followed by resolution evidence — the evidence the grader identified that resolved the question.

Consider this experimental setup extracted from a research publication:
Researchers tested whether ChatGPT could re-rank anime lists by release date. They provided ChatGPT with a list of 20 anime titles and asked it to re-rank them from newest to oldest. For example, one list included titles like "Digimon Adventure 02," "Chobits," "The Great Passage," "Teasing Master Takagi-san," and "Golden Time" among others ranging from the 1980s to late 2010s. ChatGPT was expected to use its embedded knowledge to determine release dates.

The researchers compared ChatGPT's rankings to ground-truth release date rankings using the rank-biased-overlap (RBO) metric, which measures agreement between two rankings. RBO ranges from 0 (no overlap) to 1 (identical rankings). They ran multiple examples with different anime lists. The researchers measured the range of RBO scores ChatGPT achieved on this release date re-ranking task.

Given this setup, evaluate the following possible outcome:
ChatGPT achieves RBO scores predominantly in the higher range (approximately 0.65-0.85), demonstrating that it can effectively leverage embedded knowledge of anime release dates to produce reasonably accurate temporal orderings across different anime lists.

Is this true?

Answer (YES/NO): NO